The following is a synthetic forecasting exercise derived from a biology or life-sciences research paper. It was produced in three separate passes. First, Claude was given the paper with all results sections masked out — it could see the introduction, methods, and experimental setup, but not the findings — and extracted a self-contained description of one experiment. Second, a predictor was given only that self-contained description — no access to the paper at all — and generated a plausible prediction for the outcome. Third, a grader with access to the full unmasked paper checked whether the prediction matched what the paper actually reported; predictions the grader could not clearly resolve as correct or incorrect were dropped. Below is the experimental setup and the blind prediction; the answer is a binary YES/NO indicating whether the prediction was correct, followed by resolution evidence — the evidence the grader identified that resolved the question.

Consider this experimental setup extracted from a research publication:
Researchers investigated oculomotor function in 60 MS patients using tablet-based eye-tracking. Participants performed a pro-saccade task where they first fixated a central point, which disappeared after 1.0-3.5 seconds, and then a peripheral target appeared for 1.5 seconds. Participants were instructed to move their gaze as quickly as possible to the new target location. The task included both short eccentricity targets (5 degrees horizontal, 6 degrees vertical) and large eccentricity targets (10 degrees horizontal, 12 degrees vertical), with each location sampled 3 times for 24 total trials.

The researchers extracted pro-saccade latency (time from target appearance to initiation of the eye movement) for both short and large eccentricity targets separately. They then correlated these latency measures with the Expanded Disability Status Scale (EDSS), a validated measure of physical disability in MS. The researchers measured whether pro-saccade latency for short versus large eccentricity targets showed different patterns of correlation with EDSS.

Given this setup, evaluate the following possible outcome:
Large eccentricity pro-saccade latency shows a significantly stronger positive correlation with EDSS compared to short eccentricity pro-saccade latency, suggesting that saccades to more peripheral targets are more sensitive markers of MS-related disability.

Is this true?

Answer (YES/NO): NO